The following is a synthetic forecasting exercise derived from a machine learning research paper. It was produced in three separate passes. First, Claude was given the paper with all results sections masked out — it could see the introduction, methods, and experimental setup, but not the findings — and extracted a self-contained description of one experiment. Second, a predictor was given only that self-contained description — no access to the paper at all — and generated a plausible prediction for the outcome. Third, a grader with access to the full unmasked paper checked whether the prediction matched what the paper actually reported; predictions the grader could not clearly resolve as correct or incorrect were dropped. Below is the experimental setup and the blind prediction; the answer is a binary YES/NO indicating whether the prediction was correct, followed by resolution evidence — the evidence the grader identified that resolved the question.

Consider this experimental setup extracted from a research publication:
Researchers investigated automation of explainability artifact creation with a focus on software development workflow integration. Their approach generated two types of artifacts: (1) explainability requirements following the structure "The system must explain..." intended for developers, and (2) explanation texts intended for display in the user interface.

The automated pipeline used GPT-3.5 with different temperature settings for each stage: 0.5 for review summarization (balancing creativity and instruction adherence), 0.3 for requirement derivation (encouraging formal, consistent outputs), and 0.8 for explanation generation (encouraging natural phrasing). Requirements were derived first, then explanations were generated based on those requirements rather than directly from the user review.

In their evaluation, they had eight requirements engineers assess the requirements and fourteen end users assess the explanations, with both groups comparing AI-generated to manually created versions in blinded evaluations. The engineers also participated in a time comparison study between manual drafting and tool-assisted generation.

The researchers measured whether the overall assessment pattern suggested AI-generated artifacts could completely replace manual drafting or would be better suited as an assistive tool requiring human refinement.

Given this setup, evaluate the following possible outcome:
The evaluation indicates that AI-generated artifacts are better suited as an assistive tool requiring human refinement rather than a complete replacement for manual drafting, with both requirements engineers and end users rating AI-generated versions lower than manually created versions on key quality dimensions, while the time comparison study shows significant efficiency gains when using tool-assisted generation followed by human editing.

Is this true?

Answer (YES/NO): NO